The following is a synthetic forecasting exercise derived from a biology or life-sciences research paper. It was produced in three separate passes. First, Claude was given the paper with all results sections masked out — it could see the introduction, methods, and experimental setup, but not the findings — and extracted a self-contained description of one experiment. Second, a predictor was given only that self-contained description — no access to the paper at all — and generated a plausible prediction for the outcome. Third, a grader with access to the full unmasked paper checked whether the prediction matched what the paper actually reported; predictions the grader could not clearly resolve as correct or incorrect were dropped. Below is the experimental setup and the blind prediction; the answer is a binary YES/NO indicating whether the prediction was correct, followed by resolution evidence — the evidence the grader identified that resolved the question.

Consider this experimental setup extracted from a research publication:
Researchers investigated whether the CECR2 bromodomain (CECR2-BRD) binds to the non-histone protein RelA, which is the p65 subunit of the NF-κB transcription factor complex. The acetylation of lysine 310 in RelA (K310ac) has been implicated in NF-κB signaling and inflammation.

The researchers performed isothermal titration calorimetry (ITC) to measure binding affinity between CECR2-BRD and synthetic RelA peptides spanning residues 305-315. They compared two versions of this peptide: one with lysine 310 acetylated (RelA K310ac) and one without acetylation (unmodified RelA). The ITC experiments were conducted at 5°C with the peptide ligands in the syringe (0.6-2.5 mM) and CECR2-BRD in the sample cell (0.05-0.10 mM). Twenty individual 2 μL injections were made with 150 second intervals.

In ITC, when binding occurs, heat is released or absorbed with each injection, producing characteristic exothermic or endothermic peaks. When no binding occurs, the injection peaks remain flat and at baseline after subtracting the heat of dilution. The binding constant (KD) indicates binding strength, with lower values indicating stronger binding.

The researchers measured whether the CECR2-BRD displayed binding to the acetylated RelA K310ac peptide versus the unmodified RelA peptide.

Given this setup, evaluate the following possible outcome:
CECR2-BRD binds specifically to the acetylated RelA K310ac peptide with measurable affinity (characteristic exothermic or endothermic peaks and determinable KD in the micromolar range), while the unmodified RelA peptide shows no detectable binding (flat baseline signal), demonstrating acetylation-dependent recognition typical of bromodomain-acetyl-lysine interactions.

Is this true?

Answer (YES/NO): YES